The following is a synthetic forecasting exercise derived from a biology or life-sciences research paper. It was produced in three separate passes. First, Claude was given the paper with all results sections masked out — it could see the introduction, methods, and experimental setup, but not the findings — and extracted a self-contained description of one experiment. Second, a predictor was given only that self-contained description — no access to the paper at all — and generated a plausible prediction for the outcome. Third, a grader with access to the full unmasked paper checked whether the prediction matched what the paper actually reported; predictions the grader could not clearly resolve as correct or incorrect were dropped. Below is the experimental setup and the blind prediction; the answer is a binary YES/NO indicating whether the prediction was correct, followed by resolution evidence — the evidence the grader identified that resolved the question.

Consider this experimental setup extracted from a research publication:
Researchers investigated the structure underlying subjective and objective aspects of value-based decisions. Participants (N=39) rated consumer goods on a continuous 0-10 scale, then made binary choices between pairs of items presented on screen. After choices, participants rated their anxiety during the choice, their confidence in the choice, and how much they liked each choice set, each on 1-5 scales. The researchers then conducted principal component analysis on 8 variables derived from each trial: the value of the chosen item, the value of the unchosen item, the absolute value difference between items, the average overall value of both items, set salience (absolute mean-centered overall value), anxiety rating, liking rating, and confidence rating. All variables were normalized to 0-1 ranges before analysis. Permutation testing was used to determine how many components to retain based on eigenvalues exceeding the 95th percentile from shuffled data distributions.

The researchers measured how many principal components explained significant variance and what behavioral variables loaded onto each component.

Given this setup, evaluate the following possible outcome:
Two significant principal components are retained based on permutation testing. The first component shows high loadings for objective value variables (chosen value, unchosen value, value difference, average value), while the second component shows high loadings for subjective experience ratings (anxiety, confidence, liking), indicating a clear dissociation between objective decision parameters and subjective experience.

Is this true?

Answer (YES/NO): NO